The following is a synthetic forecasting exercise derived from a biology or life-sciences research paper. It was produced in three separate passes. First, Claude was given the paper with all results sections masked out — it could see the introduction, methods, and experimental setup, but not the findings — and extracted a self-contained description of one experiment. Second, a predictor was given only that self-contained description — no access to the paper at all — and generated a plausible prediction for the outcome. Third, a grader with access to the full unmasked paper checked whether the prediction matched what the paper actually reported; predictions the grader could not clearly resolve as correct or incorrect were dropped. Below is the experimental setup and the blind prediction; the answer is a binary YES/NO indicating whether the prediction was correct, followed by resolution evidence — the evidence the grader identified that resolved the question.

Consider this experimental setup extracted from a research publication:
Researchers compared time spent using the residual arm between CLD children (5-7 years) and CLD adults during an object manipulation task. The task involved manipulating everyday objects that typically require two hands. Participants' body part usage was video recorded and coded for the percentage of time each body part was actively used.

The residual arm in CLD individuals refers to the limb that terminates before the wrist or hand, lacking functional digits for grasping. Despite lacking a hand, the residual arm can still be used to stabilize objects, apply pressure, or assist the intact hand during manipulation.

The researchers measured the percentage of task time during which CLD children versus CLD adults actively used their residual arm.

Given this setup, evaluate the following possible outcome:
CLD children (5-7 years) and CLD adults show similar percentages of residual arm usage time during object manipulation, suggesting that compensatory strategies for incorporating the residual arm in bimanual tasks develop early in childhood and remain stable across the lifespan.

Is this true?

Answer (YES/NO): YES